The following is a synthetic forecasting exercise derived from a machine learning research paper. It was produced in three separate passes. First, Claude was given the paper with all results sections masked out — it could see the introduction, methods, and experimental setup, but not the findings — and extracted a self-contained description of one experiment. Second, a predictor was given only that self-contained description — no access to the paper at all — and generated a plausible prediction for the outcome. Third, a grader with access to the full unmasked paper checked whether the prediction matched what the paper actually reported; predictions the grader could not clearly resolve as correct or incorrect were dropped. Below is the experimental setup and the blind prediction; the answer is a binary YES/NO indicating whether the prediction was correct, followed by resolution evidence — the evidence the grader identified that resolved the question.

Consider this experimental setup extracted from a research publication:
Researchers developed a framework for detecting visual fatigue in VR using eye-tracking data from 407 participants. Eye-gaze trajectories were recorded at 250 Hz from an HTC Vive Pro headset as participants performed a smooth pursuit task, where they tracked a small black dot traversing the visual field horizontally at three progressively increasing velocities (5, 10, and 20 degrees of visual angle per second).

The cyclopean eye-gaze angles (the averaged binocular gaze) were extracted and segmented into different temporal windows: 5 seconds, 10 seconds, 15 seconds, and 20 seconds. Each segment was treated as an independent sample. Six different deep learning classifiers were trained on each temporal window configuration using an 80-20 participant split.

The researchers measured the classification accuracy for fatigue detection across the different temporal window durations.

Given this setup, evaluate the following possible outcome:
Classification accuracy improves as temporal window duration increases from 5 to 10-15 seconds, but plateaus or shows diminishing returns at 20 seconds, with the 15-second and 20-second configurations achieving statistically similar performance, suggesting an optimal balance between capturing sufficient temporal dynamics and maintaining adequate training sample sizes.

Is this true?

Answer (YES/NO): NO